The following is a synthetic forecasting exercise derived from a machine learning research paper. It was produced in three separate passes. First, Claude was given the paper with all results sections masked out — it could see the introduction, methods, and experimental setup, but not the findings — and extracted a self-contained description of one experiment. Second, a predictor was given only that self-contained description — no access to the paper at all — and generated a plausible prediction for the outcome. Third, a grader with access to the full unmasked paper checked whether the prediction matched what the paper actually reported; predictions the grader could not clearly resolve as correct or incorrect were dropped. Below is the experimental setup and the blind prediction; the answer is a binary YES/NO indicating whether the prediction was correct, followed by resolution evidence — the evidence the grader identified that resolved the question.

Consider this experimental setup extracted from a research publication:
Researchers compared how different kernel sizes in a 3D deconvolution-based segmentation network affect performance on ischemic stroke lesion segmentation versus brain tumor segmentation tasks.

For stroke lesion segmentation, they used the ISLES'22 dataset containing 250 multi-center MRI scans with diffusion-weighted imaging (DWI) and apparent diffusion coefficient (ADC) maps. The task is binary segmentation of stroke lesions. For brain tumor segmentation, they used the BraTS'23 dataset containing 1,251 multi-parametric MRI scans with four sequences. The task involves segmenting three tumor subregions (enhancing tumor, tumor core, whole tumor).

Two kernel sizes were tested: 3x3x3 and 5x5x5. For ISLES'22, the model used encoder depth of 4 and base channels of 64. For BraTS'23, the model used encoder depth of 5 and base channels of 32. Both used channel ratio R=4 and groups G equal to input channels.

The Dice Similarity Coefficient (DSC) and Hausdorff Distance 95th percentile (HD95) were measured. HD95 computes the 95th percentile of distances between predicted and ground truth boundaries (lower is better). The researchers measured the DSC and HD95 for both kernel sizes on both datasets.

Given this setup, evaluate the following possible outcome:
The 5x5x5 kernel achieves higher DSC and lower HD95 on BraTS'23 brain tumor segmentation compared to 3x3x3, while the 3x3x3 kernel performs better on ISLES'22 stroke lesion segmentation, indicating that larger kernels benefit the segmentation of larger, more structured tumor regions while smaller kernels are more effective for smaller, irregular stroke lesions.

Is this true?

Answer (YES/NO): NO